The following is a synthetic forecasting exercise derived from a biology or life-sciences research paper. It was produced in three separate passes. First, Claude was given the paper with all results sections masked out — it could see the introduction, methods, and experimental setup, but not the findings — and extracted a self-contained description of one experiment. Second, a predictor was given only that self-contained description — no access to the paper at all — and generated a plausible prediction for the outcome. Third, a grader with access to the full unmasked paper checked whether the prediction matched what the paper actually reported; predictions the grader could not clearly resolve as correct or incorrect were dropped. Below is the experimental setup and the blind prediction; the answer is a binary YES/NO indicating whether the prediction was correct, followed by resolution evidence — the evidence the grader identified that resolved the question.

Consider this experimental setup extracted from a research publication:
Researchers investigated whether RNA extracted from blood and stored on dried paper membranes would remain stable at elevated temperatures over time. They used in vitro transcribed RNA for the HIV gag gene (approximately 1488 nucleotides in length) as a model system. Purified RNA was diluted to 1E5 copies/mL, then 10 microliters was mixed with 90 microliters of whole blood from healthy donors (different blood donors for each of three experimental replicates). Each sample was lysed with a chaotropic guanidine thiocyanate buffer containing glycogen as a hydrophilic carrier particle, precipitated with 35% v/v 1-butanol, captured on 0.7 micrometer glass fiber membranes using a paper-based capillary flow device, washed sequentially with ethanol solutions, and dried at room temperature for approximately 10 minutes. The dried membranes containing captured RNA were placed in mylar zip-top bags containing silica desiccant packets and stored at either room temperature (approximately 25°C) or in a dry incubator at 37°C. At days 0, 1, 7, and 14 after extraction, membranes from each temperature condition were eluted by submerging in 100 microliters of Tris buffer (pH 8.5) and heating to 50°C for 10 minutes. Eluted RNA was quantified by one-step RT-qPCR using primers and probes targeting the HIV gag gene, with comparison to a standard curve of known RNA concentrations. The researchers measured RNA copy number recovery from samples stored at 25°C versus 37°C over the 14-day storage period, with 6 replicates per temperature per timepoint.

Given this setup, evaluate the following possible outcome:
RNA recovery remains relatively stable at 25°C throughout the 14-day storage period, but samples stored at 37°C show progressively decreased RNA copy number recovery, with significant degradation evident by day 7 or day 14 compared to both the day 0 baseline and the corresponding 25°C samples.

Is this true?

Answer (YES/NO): NO